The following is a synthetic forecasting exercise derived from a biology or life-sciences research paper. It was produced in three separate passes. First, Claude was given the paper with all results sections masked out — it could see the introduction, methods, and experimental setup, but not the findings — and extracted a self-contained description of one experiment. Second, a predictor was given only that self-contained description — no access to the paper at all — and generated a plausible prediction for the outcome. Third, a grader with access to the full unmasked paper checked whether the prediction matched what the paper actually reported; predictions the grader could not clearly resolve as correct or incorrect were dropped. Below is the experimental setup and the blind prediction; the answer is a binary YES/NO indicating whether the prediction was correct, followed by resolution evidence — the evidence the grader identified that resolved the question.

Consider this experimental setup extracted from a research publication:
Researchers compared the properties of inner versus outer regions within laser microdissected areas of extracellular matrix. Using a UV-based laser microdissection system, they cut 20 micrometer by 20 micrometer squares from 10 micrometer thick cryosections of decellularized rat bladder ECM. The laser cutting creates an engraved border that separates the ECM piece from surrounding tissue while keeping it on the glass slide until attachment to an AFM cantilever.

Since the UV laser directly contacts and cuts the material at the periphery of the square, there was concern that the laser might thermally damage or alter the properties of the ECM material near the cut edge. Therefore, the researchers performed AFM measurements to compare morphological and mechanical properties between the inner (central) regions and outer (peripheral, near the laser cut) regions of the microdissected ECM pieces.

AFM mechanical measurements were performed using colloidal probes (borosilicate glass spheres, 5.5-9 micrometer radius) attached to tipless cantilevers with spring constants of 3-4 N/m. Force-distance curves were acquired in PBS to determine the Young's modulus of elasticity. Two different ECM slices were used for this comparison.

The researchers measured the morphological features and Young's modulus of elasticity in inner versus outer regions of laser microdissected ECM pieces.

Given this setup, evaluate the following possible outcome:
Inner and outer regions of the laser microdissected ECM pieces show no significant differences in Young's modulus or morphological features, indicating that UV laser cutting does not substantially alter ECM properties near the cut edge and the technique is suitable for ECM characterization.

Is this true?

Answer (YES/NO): YES